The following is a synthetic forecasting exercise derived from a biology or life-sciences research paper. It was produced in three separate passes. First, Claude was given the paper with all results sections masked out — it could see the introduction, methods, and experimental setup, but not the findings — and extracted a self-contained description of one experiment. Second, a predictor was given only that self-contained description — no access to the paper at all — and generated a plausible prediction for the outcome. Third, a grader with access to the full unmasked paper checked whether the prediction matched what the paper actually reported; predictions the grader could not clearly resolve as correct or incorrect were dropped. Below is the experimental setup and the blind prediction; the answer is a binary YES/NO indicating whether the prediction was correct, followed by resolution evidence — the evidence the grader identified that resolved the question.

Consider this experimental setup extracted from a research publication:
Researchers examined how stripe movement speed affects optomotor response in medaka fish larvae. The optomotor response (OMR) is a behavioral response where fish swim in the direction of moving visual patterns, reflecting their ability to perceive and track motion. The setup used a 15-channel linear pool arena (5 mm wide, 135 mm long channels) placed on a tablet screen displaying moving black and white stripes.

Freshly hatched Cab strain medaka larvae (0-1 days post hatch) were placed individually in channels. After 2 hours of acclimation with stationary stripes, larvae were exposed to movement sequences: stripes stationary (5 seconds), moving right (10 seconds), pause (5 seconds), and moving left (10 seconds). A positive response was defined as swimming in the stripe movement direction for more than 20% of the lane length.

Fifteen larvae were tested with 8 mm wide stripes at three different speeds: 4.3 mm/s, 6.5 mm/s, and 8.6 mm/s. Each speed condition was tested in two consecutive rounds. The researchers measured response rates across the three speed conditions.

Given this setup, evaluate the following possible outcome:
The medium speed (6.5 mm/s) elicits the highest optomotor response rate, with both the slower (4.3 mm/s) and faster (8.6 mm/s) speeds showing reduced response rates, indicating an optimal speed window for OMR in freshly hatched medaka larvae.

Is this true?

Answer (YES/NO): YES